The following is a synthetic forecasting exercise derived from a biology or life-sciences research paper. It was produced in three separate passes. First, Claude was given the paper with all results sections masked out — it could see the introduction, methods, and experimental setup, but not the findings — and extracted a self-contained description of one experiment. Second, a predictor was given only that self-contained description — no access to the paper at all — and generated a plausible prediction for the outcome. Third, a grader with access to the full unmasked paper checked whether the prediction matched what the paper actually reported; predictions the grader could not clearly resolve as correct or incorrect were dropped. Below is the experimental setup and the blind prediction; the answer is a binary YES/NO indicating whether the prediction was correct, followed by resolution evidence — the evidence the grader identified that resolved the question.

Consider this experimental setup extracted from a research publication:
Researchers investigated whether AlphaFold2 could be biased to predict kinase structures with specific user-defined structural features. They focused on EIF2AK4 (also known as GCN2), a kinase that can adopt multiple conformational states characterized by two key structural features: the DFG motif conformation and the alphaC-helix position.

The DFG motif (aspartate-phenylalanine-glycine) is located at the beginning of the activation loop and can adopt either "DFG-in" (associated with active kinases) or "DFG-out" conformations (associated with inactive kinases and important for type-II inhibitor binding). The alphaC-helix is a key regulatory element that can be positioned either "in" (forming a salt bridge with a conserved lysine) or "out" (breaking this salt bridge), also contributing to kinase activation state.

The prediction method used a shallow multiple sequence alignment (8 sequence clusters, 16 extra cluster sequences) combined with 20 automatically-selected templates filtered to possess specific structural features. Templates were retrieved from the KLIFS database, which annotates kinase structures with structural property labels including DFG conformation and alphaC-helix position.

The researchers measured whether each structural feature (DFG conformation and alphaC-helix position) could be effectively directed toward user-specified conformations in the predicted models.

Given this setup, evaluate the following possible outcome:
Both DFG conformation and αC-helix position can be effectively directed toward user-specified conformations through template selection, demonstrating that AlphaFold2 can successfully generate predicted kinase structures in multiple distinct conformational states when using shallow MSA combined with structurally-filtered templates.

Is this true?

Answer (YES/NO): YES